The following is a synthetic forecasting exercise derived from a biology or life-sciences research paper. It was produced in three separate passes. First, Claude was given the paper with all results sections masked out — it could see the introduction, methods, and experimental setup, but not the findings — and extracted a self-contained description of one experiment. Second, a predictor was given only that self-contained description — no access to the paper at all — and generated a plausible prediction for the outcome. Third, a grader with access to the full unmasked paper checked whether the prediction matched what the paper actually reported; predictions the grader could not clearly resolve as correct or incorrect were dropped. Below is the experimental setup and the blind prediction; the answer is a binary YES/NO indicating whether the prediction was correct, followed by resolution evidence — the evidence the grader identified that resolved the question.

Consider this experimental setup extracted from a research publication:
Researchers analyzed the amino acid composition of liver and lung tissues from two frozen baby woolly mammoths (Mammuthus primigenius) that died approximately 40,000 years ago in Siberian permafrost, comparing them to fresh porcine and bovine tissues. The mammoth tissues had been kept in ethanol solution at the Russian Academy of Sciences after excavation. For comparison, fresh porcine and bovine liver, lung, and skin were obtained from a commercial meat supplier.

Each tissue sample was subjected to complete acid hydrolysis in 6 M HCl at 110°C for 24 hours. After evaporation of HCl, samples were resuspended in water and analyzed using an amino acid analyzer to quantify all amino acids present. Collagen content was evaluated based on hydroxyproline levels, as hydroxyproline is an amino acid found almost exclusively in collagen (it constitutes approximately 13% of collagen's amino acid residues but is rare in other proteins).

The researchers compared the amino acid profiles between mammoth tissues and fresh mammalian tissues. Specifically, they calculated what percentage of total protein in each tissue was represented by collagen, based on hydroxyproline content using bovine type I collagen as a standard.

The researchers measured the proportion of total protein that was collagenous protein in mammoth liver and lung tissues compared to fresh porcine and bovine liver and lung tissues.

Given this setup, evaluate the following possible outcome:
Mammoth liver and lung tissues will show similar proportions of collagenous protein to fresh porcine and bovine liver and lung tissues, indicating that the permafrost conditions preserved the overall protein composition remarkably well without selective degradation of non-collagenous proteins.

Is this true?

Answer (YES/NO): NO